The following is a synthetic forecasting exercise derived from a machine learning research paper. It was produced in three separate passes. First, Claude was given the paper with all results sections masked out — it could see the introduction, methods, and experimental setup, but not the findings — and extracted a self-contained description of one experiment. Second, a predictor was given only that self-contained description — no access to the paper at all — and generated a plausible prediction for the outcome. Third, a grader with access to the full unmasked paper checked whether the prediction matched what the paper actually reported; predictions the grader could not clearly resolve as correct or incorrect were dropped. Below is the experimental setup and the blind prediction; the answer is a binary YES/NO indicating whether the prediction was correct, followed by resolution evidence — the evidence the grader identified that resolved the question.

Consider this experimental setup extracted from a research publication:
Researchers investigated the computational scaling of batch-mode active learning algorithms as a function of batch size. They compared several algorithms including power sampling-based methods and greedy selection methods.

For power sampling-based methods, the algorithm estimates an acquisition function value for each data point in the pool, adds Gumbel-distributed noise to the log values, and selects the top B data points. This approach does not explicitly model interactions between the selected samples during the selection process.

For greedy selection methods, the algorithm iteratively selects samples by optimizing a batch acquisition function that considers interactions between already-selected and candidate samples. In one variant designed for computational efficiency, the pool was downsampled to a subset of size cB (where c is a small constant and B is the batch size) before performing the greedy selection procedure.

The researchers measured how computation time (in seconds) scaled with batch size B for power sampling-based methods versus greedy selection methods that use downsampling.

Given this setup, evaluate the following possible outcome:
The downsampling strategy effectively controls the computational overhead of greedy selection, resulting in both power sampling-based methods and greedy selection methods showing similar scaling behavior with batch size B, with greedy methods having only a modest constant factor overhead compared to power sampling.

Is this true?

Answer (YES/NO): NO